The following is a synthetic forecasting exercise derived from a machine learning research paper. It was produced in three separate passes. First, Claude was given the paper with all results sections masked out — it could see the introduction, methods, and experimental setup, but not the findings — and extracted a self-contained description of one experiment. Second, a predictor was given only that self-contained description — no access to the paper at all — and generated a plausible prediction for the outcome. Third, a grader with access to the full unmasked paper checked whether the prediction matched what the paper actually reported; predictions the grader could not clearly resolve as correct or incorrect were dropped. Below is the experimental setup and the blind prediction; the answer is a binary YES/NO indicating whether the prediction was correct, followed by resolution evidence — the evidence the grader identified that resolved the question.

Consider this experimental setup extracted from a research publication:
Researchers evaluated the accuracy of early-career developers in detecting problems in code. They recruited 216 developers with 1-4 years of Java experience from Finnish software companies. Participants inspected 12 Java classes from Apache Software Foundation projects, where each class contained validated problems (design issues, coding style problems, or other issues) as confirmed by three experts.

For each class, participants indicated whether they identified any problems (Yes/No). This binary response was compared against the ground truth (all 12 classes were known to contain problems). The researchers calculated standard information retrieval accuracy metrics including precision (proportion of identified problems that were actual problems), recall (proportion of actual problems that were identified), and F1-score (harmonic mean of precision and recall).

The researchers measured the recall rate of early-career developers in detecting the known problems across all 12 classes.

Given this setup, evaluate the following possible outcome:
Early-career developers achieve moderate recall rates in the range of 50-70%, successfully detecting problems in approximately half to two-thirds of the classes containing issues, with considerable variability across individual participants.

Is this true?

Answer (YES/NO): YES